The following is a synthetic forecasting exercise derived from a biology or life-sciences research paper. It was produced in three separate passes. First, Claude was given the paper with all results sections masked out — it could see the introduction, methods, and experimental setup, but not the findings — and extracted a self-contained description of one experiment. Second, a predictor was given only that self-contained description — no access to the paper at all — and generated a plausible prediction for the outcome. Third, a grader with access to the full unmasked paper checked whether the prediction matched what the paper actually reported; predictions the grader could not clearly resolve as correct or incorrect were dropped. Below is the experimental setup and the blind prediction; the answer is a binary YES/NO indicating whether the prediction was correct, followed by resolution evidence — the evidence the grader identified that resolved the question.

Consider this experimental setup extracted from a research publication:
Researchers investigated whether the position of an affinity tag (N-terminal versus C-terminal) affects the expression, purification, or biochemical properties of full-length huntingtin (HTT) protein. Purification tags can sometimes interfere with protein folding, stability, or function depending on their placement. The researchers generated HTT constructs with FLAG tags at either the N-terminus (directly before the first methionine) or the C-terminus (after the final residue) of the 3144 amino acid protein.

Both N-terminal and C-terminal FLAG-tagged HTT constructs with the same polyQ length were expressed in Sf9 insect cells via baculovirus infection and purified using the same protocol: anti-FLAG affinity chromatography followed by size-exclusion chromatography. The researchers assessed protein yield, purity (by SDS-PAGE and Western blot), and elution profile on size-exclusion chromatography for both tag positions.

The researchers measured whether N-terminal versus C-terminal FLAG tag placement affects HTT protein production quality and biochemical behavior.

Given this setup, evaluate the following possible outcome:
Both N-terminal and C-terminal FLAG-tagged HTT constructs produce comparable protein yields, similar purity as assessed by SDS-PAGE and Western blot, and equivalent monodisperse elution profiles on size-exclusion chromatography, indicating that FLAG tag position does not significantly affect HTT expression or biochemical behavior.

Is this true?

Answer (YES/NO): NO